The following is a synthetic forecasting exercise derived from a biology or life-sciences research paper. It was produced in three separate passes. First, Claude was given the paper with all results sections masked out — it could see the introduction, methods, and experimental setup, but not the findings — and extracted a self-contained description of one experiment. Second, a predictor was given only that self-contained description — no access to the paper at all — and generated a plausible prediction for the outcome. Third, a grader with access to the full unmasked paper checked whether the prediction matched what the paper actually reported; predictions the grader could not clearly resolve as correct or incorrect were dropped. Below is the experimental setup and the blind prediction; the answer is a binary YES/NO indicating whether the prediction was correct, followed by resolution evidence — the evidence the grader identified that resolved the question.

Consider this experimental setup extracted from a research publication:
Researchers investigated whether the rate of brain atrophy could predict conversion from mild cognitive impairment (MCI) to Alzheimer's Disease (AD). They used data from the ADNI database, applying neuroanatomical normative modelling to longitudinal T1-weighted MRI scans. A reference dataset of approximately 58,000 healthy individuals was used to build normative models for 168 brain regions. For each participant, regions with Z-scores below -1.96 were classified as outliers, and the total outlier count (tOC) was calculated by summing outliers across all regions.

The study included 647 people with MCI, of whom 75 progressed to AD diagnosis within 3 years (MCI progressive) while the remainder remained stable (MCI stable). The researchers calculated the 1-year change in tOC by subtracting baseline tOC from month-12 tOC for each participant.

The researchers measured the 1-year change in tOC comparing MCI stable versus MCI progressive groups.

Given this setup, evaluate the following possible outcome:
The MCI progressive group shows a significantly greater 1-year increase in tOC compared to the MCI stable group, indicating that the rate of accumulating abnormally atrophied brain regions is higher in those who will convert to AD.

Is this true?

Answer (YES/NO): YES